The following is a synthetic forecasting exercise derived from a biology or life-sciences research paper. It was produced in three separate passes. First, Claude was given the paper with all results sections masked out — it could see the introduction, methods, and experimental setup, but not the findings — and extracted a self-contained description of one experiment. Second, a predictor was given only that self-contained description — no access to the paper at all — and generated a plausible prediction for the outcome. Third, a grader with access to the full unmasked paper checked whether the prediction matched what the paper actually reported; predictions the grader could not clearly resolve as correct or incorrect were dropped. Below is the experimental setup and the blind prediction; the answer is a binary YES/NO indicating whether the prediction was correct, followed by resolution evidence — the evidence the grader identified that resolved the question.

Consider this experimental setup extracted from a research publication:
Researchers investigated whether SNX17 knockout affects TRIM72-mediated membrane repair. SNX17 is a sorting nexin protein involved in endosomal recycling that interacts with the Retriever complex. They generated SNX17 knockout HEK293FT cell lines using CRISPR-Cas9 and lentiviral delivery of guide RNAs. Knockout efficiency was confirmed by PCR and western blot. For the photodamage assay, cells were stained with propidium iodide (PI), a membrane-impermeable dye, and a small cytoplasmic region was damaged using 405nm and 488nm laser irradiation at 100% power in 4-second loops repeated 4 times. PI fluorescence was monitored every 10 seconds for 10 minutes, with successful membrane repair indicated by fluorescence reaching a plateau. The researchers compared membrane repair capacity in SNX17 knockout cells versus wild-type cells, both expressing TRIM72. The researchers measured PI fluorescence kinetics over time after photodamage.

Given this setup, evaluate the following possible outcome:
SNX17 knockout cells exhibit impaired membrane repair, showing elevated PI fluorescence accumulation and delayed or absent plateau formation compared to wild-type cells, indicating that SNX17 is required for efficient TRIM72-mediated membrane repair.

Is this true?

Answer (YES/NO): YES